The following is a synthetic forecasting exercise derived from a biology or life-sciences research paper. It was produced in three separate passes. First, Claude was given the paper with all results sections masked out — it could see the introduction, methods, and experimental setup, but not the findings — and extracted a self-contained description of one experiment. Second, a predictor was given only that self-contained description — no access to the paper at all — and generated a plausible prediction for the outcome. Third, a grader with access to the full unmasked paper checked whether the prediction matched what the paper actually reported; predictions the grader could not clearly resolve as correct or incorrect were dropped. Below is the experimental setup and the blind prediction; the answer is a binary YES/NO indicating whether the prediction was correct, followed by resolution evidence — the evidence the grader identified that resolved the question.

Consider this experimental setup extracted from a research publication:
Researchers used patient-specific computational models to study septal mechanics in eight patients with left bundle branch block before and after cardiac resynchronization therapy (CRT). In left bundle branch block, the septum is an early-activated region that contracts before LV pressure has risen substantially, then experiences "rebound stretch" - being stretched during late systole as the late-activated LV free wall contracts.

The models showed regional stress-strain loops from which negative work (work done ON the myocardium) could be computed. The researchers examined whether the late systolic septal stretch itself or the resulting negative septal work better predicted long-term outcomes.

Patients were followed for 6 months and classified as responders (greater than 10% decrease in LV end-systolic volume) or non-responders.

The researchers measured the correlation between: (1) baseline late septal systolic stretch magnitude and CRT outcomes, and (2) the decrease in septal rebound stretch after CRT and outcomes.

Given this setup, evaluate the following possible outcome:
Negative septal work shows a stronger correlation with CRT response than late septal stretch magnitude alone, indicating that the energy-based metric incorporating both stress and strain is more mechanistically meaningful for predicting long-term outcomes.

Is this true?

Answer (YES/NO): YES